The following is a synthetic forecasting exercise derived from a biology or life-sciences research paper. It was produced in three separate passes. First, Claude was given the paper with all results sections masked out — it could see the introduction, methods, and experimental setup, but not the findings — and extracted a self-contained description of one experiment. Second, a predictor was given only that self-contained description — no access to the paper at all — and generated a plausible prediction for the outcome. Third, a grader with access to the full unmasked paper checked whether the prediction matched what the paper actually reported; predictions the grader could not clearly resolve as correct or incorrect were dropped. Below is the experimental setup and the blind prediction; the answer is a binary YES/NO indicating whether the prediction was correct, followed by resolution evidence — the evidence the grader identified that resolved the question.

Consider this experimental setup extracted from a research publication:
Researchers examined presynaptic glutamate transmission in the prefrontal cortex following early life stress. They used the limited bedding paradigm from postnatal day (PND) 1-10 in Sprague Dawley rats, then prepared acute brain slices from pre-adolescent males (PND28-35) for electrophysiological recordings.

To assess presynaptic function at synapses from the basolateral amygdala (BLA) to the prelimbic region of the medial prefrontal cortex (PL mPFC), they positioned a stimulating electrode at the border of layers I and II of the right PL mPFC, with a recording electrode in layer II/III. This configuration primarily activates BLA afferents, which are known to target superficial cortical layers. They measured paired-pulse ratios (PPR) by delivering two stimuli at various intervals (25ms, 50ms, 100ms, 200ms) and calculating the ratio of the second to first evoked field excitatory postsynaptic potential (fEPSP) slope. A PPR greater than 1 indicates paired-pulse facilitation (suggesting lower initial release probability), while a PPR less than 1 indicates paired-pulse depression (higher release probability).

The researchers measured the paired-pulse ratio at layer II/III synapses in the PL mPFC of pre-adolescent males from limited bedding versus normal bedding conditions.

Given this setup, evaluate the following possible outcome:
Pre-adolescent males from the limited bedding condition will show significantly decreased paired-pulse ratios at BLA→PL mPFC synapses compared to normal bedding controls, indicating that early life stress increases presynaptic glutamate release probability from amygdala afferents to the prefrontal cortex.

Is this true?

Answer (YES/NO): YES